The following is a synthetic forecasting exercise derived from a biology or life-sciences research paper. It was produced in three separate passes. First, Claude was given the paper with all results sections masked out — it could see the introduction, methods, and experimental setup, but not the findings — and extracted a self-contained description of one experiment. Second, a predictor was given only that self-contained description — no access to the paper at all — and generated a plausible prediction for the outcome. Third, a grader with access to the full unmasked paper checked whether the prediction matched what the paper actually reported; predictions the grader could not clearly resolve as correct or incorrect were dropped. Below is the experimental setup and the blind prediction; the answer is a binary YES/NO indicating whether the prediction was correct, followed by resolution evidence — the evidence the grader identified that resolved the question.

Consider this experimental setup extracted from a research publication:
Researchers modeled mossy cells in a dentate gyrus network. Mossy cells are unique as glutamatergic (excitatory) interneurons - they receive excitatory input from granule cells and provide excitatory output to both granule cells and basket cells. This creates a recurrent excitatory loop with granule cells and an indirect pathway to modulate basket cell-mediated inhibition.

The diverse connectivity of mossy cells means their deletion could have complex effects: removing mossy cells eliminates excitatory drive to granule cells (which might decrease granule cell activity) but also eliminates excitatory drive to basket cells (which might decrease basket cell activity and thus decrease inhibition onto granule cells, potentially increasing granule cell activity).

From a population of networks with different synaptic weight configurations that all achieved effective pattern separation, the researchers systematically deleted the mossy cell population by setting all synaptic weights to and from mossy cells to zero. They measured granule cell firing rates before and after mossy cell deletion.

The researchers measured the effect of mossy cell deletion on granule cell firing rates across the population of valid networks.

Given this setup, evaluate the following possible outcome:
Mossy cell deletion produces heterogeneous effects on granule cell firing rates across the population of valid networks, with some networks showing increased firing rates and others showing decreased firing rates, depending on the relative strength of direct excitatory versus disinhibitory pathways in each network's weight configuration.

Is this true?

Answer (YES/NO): NO